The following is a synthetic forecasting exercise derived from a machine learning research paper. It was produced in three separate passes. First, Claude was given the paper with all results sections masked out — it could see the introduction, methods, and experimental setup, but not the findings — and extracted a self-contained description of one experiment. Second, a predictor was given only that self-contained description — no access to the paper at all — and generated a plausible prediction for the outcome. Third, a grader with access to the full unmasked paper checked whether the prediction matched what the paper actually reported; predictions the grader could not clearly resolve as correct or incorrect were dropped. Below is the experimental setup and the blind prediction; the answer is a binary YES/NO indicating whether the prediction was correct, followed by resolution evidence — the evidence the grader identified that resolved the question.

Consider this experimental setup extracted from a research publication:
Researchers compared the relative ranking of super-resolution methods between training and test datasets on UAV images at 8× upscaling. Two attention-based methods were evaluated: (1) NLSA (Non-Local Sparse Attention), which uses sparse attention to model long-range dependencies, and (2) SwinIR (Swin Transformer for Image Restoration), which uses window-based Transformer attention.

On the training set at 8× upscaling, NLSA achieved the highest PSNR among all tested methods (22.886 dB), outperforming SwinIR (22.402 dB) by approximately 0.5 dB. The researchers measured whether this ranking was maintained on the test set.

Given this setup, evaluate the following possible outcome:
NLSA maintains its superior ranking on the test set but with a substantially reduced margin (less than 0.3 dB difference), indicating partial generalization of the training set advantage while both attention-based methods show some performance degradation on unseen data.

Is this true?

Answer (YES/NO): NO